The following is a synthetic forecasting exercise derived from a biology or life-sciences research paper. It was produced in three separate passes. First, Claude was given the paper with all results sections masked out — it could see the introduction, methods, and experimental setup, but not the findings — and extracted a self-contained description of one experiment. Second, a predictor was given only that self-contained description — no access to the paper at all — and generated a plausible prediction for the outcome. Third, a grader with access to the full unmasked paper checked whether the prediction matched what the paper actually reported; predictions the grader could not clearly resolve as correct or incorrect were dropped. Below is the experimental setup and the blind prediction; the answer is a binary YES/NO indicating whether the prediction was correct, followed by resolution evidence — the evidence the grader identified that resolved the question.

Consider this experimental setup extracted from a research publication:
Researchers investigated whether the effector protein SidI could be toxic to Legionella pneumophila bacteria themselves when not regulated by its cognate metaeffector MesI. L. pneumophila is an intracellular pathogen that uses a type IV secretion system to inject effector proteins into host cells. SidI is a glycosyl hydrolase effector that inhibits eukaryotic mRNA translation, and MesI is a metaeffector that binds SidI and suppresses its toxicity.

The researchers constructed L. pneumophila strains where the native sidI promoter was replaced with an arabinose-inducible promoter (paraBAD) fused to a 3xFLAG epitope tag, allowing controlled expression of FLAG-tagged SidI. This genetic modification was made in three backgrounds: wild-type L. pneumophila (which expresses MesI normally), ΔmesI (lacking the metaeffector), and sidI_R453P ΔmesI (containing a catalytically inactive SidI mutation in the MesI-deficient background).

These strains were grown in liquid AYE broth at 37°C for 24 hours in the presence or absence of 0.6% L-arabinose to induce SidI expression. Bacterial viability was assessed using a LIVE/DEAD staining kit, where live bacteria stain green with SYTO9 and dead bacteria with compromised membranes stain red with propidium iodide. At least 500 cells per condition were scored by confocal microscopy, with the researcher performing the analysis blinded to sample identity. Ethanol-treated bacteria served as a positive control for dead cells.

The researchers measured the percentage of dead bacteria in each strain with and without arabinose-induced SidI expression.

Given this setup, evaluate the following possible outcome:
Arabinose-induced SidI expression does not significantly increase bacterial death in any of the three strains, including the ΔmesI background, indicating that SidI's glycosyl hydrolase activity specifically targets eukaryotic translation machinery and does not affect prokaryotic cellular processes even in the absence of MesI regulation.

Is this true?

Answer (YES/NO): NO